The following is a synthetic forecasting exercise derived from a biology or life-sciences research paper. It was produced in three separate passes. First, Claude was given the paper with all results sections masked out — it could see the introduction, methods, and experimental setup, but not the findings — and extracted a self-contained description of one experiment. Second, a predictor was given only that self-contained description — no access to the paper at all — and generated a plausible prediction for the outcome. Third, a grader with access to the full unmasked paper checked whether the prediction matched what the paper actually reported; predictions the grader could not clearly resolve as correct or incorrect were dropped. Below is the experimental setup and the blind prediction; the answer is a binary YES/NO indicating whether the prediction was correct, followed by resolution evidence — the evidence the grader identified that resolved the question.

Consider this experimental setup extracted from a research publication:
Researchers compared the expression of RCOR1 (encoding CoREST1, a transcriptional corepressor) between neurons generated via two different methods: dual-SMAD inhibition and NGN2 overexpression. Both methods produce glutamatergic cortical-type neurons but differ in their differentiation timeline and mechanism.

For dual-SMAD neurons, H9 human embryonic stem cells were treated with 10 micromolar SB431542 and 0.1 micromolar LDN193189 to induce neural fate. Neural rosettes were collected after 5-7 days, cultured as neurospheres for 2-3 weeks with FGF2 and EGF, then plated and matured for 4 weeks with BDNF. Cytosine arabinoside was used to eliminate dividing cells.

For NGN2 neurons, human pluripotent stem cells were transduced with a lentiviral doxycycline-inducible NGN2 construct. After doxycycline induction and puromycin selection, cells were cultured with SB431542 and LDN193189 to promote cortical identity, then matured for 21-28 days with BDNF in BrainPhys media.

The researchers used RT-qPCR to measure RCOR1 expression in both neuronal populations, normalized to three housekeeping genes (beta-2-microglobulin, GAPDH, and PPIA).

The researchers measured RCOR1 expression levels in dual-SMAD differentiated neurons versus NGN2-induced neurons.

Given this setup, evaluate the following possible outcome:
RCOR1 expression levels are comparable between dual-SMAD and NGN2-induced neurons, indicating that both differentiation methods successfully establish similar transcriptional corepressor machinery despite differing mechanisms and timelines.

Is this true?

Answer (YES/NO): NO